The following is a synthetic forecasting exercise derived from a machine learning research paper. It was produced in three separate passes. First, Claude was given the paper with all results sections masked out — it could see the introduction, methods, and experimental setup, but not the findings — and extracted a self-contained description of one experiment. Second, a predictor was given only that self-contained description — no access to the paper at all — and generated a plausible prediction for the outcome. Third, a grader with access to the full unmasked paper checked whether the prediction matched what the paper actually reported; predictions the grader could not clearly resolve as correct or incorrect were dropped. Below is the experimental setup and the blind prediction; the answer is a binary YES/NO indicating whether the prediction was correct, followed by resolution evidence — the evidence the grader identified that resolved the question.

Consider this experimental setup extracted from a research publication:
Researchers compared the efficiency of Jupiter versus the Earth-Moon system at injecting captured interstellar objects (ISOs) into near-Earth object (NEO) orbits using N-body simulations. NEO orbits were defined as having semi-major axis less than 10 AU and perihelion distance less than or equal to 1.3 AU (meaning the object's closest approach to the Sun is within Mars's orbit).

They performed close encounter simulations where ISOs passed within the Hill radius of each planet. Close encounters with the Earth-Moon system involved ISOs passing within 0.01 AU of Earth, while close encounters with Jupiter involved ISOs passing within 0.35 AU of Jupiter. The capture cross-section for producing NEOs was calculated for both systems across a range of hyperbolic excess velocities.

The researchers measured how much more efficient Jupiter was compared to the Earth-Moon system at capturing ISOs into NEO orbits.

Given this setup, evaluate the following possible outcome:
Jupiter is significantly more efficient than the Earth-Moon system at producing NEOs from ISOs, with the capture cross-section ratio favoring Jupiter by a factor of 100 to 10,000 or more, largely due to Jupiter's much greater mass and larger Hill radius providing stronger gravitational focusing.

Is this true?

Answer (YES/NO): YES